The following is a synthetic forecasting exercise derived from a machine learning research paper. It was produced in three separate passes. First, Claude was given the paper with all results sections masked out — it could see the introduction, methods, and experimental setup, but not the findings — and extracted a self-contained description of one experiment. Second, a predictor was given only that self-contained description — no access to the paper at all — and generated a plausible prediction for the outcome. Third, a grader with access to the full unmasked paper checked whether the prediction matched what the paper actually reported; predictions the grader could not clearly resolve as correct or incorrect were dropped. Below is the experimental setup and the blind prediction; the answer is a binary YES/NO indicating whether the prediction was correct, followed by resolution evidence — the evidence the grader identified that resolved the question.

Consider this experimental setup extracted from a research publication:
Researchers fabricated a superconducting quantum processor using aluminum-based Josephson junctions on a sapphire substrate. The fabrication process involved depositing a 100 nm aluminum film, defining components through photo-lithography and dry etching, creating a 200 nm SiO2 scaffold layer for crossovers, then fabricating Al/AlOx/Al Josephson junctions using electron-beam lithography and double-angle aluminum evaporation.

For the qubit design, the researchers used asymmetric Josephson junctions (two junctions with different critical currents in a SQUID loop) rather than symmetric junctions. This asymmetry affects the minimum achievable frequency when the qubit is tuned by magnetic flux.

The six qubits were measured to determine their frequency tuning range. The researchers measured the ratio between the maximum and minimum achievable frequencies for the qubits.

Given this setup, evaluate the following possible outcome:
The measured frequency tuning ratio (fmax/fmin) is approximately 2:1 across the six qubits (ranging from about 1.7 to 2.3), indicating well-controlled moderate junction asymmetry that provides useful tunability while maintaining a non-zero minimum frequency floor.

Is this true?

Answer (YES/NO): NO